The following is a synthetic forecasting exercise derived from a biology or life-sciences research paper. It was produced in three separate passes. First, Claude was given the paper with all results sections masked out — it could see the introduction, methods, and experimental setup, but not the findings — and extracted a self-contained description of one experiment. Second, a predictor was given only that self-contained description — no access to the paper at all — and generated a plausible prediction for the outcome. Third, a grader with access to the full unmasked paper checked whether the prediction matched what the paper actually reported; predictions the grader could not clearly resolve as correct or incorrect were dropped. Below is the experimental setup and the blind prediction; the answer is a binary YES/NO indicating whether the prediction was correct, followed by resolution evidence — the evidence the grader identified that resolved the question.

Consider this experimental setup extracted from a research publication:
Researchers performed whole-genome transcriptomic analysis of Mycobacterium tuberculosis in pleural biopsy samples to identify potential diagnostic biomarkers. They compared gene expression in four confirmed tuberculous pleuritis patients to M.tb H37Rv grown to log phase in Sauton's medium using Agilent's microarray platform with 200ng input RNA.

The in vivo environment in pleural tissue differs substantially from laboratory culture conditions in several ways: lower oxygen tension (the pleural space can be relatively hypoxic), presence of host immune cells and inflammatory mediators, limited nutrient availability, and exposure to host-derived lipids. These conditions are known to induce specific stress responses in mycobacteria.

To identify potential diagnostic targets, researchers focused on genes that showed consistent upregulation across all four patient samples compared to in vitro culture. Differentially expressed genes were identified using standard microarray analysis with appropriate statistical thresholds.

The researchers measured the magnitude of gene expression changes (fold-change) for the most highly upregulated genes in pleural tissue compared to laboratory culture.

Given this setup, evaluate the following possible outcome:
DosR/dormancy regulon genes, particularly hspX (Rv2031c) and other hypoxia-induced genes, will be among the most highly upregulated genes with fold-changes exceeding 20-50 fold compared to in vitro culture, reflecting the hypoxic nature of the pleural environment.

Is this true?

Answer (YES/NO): NO